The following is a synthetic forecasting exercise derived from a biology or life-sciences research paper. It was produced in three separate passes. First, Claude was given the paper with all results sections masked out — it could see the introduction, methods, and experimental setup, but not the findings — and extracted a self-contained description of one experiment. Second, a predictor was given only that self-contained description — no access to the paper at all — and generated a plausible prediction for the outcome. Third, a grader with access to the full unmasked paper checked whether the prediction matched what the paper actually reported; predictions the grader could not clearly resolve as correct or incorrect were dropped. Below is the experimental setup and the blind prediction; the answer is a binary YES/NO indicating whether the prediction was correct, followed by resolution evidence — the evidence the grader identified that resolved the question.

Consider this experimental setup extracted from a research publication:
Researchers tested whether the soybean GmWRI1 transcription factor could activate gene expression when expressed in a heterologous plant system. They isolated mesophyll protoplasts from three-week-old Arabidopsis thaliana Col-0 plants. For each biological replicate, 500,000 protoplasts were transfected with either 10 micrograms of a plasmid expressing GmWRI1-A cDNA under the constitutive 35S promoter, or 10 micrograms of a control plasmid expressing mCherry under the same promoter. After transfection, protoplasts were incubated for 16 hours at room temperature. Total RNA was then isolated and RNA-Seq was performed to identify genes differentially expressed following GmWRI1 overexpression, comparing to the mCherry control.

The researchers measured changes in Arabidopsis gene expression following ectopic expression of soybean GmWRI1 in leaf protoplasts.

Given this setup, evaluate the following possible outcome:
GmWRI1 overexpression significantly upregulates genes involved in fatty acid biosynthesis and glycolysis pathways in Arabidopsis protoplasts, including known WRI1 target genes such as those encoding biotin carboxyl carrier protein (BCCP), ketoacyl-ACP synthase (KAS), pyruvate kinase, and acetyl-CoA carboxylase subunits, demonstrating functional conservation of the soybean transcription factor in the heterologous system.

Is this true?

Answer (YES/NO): YES